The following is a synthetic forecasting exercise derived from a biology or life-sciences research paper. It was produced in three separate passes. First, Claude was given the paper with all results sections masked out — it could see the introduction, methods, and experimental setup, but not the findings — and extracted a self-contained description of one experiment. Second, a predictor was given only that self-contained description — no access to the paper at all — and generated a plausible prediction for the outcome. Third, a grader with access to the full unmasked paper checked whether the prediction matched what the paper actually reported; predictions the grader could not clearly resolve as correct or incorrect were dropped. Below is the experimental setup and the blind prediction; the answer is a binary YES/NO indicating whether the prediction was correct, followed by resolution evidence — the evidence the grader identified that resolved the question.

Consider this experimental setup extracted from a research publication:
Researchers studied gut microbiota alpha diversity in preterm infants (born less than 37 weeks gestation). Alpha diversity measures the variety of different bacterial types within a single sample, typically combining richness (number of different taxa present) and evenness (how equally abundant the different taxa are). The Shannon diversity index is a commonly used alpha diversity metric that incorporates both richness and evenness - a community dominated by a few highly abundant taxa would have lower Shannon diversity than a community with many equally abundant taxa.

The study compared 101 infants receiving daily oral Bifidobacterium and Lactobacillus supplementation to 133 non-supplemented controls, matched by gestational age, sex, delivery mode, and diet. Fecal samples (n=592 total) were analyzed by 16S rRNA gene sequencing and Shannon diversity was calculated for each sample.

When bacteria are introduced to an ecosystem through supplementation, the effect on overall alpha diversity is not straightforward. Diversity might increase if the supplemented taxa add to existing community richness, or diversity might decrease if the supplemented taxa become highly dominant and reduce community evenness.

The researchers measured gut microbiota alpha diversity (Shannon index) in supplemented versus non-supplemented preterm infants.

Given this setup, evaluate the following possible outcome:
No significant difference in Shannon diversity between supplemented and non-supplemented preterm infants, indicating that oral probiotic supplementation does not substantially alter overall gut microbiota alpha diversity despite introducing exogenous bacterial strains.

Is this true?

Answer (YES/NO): NO